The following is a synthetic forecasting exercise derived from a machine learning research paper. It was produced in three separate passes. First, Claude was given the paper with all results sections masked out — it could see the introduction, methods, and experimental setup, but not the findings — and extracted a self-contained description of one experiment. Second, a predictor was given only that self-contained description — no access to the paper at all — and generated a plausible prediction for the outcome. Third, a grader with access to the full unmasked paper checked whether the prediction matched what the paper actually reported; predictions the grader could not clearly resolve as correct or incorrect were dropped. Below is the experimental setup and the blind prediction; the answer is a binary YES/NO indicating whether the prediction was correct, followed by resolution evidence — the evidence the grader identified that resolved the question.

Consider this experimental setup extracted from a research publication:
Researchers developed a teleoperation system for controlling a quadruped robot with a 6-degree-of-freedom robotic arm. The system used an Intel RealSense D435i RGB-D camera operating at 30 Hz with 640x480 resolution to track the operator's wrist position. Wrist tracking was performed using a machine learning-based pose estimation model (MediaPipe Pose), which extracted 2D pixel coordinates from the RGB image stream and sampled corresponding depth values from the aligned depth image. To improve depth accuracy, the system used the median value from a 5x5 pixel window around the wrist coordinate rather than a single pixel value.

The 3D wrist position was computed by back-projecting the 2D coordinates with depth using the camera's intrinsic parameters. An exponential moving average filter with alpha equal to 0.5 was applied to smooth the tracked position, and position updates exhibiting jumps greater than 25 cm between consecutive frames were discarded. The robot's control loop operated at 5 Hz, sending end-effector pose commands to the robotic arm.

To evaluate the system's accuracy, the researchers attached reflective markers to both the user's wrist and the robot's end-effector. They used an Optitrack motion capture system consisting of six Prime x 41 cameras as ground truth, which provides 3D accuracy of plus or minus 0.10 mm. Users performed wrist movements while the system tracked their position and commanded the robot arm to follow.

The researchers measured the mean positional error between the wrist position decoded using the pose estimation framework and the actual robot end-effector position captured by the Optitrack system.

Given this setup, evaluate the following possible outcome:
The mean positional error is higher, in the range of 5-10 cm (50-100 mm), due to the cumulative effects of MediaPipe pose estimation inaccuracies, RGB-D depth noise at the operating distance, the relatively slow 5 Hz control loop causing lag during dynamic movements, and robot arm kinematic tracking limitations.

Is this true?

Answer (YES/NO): YES